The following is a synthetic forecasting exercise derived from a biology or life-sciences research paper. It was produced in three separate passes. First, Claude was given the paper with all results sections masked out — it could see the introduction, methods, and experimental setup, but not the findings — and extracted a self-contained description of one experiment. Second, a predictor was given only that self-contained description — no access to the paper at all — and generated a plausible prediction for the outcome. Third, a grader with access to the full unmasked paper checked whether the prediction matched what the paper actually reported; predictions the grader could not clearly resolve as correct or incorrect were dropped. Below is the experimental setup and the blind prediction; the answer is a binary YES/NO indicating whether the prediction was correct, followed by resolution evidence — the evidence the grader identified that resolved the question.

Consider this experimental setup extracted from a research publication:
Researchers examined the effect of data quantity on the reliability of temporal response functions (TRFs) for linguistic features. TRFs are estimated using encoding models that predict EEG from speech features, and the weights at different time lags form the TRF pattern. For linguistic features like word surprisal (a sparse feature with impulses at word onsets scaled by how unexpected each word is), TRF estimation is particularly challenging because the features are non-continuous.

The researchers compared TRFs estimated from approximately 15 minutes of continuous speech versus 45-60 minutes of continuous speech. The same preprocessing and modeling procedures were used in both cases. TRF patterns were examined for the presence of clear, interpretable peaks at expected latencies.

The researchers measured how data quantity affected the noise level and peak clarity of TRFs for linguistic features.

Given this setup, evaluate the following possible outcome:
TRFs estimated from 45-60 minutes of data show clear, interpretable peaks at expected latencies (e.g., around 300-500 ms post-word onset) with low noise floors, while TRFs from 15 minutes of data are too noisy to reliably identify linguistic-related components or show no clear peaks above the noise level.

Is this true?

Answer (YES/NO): NO